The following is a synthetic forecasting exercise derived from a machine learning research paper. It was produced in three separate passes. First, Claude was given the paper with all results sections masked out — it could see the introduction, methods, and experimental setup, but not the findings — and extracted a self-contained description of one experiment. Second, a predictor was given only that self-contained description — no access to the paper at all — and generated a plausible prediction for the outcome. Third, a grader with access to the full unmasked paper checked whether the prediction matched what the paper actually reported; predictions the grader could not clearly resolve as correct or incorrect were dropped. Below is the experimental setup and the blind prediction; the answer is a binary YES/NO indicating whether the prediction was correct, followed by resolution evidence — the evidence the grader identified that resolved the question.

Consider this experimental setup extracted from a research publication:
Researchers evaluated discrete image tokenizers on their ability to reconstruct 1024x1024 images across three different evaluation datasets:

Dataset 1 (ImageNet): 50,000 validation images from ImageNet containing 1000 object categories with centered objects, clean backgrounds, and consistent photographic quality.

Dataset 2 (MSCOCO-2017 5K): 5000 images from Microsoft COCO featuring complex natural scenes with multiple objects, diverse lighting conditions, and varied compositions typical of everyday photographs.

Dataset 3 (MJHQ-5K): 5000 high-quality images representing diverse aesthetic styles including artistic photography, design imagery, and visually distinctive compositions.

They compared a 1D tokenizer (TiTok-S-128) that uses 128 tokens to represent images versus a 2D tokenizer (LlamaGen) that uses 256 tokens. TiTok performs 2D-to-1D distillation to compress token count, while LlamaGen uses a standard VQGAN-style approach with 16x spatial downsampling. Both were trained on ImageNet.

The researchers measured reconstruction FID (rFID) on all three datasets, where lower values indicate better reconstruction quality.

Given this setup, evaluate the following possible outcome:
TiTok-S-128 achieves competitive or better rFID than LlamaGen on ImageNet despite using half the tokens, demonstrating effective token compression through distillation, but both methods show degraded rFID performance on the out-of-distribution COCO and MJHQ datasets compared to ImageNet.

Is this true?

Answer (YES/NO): YES